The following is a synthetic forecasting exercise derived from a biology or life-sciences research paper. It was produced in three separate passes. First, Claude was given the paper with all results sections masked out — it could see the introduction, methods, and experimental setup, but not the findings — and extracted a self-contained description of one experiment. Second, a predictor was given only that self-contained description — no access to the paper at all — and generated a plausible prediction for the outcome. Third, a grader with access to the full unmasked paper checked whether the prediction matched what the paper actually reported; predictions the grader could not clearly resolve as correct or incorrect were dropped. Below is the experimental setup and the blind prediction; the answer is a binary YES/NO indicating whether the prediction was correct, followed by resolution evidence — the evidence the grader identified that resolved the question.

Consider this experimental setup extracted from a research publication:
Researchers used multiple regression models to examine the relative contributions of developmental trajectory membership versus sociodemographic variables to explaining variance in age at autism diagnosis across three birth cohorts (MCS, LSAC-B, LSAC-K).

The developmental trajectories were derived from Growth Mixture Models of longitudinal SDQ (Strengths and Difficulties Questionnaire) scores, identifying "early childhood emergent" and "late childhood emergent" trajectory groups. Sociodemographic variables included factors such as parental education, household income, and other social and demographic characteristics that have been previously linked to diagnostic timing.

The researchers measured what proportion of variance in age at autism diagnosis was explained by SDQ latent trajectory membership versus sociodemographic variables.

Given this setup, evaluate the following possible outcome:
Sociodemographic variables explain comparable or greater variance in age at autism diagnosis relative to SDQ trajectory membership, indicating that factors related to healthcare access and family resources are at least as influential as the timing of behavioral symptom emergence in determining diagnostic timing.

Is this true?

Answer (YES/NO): NO